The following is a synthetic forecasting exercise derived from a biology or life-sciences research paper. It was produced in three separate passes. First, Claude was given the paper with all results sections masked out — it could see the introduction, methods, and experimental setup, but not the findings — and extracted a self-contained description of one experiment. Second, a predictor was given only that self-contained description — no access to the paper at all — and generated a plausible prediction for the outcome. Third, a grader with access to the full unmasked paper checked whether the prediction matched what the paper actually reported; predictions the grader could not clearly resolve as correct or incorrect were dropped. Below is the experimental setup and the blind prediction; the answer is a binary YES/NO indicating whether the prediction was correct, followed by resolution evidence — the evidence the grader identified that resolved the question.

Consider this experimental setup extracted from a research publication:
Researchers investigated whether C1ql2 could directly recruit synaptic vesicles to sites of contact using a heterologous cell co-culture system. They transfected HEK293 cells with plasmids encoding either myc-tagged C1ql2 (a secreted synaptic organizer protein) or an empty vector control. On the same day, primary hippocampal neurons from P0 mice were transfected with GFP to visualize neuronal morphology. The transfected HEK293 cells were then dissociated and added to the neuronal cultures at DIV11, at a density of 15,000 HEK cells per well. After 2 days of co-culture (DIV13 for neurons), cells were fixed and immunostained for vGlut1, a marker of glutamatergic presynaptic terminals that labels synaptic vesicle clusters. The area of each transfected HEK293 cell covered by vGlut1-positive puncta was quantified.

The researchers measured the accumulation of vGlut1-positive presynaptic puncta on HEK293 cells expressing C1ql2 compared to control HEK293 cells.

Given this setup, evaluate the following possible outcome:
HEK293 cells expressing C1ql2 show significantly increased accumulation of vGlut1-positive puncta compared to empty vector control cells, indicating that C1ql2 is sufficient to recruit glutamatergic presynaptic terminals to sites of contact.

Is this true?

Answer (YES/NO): YES